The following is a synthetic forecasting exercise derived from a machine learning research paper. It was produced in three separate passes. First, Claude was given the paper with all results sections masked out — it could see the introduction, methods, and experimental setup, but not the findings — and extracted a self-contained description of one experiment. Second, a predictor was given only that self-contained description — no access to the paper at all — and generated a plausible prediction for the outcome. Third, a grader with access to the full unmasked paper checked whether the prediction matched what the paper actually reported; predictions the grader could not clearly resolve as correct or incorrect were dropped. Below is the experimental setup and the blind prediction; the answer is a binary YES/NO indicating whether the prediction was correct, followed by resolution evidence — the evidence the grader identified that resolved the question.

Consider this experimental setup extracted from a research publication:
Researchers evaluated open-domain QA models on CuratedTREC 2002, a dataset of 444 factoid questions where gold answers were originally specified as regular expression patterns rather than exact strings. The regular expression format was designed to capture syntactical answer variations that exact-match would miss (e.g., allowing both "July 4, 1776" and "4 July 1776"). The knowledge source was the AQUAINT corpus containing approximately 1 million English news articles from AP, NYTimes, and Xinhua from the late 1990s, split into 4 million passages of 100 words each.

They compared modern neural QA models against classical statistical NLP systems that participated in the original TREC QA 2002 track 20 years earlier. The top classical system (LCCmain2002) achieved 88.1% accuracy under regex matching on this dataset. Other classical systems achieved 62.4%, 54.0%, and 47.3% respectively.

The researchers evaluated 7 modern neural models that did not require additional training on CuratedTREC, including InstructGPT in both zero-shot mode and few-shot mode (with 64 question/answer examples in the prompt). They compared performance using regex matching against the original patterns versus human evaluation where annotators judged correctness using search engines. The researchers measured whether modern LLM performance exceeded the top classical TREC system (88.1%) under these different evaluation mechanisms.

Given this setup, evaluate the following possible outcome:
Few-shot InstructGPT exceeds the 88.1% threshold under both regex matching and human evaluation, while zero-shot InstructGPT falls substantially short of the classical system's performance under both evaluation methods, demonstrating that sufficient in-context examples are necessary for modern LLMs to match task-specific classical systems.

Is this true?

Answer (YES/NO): NO